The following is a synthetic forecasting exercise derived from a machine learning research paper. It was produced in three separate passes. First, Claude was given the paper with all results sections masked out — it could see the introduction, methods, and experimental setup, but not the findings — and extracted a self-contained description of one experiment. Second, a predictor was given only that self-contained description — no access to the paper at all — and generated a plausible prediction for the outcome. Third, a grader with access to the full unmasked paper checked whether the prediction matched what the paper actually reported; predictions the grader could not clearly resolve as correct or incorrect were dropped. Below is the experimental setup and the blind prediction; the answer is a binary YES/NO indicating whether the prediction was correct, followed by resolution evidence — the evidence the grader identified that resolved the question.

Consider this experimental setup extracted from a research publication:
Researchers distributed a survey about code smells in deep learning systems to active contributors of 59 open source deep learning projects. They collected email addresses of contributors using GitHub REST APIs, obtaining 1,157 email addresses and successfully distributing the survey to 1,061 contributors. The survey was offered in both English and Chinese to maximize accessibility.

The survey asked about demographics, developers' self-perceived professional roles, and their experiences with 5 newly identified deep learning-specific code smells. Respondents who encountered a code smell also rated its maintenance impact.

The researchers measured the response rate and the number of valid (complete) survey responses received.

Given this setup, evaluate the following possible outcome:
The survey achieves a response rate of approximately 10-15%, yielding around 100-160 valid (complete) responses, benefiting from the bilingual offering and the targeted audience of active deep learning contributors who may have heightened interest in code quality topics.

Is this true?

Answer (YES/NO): NO